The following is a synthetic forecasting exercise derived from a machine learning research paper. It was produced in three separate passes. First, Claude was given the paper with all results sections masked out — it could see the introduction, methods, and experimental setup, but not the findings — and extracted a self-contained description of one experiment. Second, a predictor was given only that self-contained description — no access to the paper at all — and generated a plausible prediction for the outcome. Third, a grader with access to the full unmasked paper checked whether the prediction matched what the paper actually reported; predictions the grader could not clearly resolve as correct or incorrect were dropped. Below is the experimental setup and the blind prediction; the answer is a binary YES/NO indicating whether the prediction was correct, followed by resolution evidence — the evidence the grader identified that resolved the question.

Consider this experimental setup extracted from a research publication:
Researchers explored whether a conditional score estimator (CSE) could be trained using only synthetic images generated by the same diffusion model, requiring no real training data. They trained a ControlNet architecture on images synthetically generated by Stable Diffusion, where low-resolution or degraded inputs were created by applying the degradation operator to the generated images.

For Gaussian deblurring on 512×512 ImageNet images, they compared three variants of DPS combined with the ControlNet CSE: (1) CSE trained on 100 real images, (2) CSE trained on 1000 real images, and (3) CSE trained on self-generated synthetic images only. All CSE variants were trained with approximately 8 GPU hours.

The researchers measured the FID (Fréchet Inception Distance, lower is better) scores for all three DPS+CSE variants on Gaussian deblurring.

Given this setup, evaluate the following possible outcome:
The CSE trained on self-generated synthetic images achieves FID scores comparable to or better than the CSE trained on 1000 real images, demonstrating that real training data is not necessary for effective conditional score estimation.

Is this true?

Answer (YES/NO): NO